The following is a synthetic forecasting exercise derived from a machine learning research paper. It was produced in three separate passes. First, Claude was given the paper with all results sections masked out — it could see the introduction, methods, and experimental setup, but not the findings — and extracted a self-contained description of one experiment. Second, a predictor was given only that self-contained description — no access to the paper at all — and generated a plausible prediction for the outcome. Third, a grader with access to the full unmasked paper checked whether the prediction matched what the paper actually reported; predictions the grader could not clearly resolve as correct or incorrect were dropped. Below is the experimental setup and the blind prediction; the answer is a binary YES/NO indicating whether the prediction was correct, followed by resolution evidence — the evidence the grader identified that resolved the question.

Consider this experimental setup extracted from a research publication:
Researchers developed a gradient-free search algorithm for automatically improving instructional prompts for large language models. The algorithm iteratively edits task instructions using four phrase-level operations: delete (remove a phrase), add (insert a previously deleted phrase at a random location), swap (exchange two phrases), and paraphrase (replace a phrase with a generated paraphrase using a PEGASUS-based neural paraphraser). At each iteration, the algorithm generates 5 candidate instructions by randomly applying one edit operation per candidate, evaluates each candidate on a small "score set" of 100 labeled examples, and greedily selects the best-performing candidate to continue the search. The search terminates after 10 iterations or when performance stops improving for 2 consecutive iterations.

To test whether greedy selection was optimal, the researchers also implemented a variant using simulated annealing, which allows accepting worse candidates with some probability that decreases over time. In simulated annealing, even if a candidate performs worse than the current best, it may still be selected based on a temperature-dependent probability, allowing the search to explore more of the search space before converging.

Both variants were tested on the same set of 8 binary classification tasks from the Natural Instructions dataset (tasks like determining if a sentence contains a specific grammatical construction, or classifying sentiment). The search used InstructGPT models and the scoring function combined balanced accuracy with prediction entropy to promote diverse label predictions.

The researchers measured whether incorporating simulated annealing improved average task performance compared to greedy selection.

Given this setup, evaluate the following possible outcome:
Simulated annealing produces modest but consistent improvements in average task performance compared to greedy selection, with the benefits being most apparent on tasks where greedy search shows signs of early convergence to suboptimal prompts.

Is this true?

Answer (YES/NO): NO